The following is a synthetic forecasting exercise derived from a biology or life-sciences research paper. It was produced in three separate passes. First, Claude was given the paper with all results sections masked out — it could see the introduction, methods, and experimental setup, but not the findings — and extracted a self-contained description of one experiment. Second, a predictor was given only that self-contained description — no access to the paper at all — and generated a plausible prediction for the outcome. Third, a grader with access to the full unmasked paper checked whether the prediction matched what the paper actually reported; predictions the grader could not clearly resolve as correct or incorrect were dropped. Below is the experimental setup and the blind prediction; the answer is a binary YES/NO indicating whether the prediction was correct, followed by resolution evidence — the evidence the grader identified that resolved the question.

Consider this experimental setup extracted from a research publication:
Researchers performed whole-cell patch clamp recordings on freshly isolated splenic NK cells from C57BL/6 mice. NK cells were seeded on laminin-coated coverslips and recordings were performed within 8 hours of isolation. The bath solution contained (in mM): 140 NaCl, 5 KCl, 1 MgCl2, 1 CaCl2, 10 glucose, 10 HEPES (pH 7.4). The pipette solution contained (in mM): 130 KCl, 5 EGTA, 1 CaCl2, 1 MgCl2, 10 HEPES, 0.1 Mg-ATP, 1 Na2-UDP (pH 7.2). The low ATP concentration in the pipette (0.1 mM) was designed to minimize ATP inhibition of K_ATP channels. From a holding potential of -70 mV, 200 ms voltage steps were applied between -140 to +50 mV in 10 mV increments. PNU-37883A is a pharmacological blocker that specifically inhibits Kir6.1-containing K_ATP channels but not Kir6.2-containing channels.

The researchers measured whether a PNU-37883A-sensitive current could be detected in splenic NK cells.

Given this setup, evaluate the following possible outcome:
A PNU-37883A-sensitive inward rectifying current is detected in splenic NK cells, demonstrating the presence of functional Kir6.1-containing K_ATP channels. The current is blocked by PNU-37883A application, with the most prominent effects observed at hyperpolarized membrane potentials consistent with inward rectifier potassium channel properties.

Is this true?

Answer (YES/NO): NO